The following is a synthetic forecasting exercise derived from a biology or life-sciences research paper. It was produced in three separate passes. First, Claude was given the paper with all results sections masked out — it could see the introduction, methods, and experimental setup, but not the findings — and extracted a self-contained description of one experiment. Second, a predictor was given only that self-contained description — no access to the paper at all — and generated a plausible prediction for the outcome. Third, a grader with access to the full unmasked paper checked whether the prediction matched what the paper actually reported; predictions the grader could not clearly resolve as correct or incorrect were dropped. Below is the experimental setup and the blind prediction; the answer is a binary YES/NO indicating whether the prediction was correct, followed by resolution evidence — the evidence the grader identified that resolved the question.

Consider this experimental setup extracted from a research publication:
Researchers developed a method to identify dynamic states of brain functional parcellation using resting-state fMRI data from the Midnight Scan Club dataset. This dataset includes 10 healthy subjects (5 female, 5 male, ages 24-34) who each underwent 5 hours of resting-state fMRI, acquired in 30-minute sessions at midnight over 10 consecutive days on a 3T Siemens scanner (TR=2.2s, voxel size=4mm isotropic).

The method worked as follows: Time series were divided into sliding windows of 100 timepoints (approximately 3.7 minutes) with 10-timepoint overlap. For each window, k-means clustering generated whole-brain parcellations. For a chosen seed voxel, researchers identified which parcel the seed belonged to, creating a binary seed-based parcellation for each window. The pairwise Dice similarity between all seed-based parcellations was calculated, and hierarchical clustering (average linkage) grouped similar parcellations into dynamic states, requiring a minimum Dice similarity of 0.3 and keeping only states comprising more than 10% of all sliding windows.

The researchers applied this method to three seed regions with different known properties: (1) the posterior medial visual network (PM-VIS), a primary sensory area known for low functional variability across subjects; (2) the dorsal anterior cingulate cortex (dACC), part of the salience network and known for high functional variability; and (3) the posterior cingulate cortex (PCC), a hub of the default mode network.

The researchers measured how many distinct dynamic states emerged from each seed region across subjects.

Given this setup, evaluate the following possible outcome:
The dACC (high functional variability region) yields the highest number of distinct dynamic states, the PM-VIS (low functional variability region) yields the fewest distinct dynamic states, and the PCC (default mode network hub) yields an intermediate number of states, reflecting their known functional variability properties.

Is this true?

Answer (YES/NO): NO